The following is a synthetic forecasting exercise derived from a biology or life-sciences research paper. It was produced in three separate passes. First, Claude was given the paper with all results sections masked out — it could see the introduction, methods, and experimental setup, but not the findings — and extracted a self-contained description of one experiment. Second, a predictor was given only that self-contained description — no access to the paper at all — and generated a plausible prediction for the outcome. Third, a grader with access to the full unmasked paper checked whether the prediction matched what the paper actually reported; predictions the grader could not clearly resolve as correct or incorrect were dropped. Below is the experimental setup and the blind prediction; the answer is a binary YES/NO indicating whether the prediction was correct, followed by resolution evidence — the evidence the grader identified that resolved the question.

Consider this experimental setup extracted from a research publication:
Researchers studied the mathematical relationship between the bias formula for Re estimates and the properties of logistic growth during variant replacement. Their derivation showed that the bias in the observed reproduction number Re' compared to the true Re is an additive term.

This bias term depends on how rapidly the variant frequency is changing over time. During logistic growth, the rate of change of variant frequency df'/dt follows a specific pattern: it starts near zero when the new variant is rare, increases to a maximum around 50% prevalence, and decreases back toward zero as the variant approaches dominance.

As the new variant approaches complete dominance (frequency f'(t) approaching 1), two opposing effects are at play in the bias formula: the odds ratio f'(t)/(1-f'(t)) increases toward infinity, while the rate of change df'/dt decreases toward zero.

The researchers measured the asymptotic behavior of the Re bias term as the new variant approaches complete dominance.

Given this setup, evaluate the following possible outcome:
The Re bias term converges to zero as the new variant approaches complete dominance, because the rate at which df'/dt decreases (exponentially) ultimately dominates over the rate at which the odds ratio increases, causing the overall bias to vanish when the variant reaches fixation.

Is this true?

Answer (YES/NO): YES